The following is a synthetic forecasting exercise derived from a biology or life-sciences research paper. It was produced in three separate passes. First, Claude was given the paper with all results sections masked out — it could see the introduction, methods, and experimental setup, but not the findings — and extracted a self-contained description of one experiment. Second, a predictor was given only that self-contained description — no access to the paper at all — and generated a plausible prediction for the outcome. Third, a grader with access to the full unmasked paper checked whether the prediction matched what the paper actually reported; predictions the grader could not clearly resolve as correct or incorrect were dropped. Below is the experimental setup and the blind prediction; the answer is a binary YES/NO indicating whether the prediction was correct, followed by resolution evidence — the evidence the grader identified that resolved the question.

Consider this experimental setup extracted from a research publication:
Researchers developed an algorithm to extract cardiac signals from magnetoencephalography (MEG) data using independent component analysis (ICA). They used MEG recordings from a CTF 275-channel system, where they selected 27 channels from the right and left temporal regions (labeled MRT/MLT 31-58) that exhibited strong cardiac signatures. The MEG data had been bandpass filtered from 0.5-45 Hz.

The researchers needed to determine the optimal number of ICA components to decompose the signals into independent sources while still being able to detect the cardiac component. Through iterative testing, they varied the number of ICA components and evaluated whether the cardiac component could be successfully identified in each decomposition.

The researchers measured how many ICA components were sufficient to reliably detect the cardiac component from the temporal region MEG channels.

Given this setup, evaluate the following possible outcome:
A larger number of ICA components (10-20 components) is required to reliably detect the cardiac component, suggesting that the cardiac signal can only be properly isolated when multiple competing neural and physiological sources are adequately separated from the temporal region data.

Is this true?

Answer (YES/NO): YES